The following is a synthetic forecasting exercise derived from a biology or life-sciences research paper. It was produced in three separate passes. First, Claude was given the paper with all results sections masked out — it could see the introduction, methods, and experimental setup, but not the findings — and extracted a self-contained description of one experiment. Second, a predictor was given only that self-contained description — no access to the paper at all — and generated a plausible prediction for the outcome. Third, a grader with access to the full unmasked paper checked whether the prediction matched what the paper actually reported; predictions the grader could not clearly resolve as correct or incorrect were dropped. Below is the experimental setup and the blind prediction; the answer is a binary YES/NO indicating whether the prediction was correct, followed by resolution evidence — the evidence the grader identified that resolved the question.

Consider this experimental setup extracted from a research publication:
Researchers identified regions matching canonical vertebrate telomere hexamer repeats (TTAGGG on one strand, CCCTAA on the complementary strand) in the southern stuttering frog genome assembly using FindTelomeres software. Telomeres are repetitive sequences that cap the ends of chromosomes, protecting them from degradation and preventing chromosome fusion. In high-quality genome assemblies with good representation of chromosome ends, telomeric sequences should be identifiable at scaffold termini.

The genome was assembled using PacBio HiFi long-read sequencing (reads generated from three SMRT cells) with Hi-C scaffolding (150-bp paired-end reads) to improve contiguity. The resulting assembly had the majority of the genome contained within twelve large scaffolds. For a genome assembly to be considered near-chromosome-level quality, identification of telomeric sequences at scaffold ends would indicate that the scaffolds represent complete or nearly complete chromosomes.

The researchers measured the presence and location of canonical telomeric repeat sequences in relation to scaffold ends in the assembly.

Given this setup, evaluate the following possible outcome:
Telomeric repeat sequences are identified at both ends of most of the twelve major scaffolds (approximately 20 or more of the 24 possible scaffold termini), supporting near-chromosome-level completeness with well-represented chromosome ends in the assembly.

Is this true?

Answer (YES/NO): NO